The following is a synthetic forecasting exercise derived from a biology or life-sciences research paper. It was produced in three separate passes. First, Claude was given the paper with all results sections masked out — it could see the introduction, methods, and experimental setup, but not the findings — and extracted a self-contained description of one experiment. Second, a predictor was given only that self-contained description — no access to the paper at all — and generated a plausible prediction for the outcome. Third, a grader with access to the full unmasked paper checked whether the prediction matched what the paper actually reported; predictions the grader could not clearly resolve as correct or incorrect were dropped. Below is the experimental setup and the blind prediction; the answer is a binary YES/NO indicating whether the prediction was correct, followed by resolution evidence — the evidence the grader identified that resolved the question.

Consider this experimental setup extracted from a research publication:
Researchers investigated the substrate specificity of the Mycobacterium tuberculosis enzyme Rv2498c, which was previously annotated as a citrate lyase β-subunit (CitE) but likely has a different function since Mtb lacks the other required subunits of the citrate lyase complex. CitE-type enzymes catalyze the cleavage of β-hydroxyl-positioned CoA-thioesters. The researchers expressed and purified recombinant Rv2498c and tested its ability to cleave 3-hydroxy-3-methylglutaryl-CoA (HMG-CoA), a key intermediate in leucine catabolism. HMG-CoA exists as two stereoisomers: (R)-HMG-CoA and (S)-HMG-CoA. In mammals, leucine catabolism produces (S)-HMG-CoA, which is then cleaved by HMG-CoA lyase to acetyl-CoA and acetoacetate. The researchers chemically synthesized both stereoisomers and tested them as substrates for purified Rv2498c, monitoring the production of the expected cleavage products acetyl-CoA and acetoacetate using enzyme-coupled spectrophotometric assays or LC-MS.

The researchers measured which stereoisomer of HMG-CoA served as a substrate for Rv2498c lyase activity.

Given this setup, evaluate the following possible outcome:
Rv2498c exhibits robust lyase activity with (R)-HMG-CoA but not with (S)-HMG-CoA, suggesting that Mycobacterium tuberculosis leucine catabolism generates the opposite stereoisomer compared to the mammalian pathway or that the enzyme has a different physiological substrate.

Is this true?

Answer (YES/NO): YES